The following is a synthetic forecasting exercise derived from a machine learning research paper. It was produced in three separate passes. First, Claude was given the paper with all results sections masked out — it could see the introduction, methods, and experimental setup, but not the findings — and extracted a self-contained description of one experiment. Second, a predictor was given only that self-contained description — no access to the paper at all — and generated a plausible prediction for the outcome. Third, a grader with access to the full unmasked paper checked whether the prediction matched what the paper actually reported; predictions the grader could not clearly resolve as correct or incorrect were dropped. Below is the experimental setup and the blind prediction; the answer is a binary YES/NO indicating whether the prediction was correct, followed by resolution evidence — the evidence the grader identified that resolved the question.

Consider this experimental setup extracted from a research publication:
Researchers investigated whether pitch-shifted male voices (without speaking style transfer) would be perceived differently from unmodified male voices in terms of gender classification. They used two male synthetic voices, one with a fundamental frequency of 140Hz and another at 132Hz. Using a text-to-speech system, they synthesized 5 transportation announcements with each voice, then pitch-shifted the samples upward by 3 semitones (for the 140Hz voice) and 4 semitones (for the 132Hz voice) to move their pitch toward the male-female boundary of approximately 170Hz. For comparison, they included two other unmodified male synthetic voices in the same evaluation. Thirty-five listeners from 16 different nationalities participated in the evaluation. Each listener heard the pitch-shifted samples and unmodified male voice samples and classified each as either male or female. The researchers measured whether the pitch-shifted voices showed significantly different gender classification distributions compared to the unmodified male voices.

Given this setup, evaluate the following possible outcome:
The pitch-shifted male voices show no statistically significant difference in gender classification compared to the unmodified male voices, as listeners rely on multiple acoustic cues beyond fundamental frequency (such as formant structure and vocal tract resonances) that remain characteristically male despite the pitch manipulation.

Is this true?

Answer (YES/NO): NO